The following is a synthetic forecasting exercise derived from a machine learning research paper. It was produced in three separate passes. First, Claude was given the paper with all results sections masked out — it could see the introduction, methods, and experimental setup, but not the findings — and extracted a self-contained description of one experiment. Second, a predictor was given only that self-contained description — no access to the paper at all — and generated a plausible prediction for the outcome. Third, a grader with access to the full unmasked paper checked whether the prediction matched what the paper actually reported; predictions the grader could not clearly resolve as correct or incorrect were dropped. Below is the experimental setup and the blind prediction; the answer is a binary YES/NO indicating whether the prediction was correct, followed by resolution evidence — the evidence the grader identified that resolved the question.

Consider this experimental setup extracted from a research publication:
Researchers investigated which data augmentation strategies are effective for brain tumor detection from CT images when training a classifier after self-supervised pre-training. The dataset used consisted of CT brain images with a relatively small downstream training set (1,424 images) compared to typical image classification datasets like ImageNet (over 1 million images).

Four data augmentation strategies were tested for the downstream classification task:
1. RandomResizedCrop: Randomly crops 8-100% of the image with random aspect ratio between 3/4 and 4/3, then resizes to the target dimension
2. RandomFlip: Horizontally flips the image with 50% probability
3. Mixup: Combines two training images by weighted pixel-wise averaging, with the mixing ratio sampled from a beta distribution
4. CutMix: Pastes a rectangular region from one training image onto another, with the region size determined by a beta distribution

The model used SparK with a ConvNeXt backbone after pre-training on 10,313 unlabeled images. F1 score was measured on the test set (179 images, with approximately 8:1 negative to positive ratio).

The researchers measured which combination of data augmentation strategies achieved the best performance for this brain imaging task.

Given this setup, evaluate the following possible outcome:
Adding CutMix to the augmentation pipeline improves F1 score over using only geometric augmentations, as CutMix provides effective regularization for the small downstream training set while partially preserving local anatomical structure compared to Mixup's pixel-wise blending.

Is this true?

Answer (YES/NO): NO